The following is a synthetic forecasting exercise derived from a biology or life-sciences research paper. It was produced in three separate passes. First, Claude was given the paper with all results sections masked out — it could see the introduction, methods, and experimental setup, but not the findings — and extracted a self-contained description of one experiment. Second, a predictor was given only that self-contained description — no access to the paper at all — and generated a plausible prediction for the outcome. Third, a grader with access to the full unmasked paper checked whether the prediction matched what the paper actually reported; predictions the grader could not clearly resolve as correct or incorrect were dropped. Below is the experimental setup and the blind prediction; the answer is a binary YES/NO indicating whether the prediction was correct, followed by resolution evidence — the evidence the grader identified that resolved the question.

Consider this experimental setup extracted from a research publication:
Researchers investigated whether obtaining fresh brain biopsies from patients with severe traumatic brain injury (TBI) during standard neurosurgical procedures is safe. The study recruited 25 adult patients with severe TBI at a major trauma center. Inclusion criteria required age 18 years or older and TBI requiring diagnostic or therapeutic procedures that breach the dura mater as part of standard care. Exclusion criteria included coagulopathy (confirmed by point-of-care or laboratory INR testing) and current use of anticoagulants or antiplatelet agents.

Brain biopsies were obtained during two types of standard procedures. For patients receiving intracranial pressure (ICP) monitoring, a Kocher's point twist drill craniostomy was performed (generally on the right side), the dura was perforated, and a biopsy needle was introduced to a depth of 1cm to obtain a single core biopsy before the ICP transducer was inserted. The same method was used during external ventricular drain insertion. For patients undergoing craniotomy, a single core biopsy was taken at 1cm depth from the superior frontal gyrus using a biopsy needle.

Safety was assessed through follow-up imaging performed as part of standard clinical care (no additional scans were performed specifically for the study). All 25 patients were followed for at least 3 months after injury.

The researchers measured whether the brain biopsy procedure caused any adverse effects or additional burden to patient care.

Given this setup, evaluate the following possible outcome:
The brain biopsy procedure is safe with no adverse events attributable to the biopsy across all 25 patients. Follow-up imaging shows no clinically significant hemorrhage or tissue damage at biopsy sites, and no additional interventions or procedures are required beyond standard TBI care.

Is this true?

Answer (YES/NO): YES